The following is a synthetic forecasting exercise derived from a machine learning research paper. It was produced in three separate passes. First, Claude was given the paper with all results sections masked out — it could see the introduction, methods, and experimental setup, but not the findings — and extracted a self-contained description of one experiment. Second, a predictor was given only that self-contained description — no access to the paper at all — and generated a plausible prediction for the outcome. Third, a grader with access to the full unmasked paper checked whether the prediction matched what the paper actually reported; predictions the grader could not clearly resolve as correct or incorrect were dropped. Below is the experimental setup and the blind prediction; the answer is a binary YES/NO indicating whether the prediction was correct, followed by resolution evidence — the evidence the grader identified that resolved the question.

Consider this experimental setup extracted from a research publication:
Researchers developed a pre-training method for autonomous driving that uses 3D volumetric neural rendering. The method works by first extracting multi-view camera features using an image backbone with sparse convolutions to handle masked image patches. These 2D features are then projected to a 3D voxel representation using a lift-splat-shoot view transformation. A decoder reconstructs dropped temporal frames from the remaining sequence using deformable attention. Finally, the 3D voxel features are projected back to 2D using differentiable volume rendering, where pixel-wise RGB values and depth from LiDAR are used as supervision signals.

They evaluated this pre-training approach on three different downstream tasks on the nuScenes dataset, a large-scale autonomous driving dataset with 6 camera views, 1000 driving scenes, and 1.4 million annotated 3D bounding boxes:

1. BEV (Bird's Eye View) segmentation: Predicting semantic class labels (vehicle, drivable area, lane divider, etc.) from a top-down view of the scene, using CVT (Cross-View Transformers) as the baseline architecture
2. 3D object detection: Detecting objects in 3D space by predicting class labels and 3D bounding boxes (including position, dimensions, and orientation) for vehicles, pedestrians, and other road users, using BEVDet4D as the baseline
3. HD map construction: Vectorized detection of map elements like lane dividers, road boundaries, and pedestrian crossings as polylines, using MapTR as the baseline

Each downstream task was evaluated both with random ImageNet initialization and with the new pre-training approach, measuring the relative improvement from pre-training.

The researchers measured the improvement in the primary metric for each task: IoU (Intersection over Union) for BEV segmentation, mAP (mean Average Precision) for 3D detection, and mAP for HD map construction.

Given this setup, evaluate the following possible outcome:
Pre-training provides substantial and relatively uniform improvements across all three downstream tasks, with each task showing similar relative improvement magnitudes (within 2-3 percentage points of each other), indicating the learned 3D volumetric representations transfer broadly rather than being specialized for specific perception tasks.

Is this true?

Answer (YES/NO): NO